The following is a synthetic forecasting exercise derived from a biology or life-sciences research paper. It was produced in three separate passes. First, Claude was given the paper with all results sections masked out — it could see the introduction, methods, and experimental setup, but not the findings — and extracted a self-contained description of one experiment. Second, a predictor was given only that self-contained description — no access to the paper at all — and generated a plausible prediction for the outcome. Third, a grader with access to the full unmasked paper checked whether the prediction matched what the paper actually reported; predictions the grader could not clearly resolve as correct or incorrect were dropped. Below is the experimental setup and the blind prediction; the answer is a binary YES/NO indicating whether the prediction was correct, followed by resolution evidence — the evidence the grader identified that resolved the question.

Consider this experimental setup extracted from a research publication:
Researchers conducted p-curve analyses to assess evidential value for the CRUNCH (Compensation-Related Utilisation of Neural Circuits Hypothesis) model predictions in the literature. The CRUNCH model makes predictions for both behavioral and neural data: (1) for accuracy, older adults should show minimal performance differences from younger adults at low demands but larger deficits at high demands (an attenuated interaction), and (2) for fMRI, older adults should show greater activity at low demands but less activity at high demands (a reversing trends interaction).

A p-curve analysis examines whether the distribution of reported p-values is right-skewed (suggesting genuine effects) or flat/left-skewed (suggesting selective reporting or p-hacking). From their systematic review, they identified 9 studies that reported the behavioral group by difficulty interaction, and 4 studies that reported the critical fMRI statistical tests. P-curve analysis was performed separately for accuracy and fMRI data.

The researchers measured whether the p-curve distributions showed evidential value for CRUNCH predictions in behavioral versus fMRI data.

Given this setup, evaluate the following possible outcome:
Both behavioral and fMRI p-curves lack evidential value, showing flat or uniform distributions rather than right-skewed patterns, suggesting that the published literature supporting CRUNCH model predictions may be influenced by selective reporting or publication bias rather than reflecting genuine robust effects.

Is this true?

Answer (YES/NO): NO